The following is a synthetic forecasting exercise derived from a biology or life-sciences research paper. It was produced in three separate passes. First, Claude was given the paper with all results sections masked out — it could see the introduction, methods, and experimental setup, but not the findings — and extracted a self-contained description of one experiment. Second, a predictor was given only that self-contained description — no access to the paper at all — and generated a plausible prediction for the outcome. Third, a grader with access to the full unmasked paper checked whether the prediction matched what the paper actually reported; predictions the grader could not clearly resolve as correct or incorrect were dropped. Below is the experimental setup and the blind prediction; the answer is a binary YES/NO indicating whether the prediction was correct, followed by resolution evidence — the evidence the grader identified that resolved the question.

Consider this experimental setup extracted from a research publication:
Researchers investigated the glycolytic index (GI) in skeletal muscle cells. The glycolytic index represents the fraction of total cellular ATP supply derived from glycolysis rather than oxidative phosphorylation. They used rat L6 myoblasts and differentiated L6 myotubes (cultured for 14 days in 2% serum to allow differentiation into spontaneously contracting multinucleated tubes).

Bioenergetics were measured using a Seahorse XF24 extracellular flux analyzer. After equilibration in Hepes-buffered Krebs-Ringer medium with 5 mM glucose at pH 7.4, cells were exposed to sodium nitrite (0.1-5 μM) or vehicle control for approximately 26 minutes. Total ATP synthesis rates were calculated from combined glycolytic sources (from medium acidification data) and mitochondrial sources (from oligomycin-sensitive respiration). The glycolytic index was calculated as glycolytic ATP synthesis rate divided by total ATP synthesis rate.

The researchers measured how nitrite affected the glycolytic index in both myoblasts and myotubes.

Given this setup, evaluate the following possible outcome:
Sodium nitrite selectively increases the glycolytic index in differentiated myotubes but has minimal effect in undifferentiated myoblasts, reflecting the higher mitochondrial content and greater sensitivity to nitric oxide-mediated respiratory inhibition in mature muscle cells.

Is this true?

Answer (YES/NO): NO